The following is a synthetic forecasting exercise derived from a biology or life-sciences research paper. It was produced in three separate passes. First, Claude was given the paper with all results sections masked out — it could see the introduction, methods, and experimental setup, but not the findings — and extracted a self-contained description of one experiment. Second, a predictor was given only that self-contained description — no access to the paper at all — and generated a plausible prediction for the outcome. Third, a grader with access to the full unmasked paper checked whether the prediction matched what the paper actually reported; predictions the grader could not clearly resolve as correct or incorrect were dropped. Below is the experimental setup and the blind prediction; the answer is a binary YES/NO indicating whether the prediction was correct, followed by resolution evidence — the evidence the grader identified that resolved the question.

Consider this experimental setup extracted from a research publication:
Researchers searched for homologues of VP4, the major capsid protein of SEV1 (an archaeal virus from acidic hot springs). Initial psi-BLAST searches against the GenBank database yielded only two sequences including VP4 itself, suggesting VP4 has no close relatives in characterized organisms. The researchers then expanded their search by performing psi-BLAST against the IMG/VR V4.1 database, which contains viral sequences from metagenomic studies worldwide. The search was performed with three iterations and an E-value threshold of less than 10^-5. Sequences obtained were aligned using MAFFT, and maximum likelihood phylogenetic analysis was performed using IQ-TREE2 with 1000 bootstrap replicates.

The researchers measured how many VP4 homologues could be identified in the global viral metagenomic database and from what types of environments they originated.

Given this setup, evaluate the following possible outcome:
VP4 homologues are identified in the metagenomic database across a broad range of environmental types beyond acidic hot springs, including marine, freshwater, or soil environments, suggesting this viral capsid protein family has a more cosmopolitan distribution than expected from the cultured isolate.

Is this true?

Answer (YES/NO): NO